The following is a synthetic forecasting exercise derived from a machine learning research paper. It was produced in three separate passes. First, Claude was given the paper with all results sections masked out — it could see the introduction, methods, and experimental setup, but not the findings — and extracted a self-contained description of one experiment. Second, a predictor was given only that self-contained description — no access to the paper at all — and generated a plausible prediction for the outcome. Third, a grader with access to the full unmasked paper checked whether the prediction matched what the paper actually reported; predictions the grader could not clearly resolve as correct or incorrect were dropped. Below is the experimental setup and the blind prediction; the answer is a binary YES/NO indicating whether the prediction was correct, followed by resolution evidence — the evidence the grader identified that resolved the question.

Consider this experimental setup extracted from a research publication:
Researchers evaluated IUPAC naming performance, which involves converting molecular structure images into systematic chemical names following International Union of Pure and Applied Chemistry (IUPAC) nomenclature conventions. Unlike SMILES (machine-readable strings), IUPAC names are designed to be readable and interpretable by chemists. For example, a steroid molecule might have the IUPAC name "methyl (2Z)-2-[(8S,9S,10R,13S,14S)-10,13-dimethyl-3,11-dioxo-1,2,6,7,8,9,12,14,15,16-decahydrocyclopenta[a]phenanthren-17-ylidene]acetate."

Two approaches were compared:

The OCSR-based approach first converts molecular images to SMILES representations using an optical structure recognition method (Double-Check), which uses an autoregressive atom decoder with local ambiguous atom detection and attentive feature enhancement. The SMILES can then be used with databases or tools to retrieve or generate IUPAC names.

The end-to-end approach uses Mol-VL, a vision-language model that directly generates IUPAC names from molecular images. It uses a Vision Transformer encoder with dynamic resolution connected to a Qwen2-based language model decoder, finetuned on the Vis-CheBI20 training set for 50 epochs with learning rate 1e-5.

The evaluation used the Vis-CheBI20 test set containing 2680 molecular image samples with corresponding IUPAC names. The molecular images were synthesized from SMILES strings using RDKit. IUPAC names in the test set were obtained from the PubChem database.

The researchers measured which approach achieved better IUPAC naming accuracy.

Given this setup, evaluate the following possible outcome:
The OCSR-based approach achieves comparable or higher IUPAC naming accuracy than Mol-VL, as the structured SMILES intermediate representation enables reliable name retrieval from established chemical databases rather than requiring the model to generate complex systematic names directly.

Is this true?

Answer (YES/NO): NO